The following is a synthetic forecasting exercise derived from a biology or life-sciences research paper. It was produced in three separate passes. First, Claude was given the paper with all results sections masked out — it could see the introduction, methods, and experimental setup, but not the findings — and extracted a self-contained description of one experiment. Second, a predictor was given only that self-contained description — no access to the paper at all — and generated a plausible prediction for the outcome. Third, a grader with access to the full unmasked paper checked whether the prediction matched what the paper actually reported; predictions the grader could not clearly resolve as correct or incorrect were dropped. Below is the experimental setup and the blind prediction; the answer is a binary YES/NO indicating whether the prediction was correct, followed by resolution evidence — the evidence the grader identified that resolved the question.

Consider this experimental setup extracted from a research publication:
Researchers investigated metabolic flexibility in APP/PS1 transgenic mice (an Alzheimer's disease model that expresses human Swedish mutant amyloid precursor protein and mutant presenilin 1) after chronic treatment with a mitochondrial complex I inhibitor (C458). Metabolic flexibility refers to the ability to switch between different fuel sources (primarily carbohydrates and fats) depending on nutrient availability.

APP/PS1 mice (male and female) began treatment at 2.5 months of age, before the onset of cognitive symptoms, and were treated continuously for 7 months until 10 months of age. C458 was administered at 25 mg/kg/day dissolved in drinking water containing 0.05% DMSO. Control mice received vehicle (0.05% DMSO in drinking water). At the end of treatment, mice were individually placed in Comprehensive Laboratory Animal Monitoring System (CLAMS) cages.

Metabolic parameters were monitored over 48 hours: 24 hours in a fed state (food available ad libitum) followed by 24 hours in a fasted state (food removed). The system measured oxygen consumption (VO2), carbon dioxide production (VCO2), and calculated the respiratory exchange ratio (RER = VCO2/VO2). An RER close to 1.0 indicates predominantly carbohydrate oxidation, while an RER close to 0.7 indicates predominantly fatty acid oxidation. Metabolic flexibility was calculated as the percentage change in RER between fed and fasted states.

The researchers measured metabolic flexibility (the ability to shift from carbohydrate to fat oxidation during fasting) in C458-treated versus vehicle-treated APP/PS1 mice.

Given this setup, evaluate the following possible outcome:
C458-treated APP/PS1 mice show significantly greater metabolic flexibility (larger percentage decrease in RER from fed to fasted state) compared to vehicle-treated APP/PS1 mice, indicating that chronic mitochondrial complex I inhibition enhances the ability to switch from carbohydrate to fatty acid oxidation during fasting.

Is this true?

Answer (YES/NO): YES